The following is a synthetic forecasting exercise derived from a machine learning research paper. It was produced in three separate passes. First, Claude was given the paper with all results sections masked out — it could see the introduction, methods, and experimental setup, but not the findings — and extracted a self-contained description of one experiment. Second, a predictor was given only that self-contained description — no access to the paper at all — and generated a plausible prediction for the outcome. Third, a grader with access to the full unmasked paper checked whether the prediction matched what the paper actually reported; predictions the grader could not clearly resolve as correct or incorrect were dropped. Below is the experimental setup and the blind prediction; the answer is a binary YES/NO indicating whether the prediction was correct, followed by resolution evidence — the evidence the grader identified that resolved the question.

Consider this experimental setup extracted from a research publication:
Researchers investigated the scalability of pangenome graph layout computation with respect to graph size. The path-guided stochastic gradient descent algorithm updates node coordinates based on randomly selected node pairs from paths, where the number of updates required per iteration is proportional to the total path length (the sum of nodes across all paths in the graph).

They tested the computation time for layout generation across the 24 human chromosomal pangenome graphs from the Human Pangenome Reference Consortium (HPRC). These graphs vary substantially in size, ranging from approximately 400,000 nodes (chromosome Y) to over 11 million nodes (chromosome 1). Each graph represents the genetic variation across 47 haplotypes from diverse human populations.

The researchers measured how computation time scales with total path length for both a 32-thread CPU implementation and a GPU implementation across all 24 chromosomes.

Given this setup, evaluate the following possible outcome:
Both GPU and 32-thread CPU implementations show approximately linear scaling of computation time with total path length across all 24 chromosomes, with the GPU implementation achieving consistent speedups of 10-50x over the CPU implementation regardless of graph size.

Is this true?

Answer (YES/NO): NO